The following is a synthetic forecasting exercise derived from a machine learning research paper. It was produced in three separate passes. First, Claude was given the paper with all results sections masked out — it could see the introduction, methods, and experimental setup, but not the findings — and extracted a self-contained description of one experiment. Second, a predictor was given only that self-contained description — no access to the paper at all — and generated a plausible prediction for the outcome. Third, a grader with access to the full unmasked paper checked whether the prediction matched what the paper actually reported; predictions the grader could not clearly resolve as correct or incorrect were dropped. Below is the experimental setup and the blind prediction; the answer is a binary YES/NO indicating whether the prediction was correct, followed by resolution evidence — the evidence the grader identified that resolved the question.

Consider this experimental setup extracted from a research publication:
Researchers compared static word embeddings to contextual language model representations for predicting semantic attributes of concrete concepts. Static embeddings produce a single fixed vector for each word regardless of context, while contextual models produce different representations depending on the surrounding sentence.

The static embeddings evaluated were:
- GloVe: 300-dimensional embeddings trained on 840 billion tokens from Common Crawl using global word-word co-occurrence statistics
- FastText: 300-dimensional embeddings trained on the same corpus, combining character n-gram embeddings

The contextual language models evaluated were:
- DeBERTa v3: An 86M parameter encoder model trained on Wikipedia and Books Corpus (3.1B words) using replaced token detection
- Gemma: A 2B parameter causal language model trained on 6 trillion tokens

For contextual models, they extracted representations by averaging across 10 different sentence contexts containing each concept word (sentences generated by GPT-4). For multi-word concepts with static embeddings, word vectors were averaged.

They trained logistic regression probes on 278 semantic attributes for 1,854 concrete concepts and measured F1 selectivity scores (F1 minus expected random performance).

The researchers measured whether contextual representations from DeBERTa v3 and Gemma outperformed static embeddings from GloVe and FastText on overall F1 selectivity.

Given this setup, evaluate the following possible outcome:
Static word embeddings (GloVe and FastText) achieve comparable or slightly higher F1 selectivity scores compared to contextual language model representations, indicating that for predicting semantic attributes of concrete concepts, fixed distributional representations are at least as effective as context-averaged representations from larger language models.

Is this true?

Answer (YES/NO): NO